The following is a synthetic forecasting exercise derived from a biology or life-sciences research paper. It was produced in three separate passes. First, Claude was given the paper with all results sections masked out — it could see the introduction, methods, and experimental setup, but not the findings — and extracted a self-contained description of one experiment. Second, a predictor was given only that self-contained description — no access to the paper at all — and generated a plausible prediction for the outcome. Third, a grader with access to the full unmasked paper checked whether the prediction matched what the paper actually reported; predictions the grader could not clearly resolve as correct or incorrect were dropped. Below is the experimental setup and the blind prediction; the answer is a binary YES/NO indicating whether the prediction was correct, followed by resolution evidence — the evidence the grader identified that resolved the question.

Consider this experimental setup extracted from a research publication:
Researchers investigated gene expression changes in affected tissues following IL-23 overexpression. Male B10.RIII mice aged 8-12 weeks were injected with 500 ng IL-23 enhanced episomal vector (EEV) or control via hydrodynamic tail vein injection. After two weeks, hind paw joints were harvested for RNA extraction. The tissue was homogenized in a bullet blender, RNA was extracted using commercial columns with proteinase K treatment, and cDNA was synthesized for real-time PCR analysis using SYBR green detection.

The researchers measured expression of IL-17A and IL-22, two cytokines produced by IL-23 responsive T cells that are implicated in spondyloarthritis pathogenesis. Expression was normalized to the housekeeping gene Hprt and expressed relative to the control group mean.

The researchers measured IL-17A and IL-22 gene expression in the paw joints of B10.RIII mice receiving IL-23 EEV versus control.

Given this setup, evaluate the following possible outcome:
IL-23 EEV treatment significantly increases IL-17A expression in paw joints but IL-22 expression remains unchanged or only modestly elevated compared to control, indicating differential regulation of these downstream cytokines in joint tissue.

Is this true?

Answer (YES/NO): NO